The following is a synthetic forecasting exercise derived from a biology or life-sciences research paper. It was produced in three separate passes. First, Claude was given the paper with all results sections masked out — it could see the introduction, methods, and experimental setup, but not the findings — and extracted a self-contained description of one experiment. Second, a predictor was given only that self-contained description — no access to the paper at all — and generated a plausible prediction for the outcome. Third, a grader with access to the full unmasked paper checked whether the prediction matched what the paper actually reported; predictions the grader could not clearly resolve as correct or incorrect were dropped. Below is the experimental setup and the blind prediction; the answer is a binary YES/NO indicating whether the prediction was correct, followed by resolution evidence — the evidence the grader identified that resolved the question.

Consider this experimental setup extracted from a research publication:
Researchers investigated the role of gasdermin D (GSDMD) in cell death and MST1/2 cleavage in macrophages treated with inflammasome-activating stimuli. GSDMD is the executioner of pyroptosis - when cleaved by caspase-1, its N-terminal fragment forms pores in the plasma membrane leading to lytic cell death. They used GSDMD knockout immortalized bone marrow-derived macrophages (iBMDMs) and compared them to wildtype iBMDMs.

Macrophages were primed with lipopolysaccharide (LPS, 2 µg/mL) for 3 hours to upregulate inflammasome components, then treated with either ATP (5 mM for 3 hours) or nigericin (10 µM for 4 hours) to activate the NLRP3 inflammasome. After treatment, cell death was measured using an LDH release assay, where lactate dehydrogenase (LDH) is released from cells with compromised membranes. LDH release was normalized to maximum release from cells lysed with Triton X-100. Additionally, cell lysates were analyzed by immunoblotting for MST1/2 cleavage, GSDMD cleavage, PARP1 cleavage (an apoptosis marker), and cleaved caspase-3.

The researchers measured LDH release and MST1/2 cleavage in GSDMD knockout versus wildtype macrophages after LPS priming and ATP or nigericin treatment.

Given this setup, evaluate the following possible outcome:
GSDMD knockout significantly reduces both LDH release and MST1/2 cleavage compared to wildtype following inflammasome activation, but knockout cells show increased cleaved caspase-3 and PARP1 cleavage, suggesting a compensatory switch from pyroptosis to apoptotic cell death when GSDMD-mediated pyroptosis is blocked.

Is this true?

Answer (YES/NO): NO